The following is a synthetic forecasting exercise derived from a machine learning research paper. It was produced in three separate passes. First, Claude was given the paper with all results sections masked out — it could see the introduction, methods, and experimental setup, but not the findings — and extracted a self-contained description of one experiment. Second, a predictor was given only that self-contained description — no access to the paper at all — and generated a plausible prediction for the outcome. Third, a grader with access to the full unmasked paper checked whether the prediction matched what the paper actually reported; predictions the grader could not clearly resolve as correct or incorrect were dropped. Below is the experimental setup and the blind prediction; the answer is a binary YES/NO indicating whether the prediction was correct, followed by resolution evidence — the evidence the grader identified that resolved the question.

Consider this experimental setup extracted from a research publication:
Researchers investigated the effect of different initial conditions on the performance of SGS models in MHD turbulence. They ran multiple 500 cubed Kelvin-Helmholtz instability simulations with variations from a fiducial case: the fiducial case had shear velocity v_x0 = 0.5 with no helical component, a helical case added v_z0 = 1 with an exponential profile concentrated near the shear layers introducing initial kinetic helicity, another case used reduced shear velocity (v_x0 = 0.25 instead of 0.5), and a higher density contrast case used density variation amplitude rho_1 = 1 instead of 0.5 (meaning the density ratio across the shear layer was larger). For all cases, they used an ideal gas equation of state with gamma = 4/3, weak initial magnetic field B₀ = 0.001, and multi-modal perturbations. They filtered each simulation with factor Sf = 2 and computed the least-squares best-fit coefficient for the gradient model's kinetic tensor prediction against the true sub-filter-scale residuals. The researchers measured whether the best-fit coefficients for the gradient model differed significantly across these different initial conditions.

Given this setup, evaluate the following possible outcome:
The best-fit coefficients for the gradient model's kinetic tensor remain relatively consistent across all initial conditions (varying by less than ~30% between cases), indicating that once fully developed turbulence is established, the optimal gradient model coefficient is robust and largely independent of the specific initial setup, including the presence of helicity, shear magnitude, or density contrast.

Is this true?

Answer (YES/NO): YES